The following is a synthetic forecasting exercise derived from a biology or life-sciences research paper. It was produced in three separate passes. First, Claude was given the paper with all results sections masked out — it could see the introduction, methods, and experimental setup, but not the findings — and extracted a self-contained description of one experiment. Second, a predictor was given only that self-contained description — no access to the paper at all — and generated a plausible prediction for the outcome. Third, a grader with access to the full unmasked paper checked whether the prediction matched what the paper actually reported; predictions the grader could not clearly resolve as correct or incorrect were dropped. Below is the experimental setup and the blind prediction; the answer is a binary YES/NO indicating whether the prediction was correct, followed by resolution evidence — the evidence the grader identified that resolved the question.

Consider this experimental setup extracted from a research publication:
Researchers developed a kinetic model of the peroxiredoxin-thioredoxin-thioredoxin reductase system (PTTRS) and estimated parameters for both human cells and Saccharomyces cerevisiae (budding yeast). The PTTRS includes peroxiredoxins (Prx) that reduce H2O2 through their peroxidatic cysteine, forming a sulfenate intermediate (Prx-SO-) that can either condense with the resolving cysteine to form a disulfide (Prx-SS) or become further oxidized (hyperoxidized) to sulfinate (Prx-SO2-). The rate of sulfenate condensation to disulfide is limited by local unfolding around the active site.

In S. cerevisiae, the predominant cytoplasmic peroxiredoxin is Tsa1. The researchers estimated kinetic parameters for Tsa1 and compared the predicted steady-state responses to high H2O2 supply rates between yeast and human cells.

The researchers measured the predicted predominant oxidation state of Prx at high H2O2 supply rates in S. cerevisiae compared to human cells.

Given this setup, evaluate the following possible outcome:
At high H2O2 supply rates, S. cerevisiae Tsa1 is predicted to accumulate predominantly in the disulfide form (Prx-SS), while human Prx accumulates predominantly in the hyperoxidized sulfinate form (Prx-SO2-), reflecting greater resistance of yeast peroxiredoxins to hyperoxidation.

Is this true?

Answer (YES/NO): NO